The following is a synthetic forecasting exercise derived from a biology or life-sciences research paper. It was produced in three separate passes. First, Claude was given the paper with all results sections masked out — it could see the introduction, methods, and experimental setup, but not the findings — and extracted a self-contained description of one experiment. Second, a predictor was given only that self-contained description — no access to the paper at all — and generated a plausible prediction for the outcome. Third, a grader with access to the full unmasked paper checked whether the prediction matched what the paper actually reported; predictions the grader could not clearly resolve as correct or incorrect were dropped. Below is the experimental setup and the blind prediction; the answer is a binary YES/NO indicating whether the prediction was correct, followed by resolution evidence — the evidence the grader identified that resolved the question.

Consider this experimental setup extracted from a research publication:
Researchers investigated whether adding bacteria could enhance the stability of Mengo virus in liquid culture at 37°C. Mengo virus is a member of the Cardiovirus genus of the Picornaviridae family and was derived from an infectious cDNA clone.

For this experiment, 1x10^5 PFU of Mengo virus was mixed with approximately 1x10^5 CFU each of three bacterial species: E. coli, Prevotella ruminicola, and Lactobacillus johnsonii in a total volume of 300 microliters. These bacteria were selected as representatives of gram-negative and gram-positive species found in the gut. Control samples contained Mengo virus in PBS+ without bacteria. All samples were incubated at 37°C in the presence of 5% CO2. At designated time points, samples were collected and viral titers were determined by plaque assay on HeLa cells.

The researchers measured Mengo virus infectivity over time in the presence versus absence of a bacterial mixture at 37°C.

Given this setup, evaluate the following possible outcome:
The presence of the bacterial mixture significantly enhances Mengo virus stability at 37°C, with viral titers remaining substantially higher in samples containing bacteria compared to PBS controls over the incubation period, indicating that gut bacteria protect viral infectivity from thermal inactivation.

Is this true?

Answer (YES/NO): YES